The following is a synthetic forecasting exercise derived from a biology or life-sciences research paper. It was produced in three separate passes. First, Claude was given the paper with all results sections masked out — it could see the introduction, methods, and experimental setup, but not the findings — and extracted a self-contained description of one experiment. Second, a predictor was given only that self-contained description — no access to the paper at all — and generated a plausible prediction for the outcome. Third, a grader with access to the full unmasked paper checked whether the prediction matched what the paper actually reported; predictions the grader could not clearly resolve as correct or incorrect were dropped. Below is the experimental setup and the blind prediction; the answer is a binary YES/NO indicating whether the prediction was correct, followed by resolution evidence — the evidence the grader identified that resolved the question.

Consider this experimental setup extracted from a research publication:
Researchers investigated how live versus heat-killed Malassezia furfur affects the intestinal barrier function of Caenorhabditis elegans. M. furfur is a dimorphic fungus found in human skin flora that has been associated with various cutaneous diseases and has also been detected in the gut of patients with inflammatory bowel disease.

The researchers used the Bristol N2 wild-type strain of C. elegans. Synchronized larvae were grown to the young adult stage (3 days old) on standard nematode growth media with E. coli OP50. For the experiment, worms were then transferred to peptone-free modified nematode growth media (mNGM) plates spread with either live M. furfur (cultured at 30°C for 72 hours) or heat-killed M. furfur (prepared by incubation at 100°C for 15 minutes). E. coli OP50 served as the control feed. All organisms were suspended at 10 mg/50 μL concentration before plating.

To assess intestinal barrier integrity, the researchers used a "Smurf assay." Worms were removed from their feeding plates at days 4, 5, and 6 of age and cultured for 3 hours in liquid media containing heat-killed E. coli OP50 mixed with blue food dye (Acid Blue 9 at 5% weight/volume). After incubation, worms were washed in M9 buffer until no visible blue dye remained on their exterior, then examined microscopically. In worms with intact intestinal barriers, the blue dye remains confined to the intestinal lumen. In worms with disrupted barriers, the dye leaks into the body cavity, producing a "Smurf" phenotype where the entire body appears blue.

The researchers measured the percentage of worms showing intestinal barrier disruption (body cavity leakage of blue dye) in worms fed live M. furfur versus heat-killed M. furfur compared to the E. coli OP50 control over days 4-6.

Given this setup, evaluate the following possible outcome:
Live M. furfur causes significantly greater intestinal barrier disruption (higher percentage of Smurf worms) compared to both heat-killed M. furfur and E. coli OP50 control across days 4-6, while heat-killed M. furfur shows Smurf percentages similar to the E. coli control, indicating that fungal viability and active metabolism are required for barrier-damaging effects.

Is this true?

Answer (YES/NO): YES